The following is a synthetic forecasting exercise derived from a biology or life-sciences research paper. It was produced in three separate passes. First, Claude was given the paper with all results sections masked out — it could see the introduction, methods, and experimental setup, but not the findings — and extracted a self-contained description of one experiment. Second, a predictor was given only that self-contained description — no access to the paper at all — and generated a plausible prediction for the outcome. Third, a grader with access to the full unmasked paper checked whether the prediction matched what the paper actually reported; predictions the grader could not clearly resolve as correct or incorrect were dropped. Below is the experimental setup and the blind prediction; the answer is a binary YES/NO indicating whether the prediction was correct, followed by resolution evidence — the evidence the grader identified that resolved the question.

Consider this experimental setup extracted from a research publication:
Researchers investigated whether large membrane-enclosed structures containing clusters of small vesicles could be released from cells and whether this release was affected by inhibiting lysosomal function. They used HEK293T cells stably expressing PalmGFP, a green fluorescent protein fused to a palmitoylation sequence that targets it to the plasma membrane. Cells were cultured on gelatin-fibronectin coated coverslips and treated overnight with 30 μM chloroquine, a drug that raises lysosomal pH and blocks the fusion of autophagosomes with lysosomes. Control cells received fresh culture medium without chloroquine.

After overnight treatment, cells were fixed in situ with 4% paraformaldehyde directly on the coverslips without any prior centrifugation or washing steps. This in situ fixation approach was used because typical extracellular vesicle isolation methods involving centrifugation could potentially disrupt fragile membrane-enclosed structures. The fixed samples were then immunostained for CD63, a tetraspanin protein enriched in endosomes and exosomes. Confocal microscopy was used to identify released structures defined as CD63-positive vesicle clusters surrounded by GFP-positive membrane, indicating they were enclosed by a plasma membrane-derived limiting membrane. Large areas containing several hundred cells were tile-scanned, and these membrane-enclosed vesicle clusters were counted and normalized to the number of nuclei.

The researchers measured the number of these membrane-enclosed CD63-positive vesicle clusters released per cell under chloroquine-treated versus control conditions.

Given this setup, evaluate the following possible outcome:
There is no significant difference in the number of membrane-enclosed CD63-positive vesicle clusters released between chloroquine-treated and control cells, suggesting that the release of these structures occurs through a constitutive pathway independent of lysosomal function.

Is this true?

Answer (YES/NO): NO